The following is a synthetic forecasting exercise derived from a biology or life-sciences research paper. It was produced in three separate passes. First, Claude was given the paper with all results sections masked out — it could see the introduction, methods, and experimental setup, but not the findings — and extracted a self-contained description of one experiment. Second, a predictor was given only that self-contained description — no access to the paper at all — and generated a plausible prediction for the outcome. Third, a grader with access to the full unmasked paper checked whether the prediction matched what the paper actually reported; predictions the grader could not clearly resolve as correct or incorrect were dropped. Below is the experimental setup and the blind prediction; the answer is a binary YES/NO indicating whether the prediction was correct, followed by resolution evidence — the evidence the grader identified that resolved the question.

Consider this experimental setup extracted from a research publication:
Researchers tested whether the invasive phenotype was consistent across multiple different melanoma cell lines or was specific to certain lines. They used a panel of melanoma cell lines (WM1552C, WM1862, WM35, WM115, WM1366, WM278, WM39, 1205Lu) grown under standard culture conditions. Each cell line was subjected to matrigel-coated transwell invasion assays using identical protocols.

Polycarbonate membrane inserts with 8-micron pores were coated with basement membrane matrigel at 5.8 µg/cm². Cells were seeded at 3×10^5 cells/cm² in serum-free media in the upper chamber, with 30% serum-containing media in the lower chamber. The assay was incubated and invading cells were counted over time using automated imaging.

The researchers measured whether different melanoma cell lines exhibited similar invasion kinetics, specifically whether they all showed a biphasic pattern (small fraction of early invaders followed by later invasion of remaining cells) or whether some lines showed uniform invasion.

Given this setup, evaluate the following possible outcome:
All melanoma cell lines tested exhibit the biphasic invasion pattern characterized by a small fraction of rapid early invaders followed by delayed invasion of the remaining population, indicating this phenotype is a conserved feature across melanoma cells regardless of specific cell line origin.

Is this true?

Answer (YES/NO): NO